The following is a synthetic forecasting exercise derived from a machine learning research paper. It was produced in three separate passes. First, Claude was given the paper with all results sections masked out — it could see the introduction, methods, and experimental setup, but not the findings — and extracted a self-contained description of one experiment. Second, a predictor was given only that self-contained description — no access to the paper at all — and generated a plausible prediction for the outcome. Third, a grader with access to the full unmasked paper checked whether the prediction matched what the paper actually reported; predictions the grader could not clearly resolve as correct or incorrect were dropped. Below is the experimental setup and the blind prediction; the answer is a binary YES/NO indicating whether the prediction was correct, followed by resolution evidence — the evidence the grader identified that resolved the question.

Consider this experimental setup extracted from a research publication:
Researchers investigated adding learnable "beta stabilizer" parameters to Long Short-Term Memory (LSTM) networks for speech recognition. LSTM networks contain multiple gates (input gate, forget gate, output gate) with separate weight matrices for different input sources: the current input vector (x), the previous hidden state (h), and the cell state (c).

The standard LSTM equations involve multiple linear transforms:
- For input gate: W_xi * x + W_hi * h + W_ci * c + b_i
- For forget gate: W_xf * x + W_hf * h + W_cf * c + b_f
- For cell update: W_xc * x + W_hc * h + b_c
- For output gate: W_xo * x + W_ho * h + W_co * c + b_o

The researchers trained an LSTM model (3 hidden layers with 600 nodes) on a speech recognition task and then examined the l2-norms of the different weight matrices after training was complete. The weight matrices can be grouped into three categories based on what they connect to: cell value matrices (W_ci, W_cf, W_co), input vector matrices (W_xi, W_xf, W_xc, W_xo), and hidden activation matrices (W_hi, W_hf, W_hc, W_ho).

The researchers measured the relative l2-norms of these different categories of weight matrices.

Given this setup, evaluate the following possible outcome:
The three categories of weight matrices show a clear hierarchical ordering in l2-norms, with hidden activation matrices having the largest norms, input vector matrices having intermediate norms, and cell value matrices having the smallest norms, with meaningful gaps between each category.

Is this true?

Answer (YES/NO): YES